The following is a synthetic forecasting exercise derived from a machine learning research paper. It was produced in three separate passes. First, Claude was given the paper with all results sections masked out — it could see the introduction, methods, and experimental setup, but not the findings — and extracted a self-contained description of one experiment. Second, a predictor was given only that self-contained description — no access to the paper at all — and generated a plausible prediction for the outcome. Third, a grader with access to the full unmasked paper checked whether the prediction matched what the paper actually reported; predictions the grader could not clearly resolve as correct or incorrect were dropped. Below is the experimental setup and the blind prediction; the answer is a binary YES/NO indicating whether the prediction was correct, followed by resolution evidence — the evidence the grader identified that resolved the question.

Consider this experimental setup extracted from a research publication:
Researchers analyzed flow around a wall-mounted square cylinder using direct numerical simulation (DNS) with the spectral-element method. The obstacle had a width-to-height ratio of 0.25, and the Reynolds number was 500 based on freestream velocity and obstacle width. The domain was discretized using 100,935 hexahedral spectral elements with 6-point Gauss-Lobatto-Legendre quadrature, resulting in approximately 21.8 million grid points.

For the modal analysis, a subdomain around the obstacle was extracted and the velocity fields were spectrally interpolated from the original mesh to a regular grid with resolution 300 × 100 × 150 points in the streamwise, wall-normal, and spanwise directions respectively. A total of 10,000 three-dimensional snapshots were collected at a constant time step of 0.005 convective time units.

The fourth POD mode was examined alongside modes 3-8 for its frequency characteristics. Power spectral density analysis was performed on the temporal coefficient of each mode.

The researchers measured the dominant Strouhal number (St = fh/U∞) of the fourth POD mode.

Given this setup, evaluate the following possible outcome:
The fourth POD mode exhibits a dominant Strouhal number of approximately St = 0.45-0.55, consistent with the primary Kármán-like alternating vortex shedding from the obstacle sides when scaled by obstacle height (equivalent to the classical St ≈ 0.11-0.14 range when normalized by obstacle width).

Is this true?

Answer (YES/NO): NO